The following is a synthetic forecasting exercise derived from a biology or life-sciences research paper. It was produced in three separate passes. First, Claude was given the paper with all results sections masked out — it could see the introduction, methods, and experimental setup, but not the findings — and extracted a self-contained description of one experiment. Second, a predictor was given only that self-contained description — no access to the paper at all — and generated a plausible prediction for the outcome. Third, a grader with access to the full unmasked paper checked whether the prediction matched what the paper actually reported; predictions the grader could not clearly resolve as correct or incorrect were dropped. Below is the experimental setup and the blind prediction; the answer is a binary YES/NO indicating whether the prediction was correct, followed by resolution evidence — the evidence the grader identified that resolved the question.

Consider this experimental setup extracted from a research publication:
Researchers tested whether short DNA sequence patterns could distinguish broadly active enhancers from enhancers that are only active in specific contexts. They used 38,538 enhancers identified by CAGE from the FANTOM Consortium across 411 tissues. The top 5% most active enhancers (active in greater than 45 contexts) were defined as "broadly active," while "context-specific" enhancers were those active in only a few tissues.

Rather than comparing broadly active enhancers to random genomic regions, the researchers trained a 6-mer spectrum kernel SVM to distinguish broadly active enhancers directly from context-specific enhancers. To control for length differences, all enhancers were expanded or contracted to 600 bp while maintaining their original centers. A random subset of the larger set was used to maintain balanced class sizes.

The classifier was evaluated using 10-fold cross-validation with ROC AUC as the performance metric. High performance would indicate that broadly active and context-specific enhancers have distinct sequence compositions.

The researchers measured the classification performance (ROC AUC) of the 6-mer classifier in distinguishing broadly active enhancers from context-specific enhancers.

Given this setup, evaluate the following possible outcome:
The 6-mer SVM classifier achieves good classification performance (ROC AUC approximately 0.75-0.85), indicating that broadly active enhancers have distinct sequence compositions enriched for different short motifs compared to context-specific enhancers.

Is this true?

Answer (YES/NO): NO